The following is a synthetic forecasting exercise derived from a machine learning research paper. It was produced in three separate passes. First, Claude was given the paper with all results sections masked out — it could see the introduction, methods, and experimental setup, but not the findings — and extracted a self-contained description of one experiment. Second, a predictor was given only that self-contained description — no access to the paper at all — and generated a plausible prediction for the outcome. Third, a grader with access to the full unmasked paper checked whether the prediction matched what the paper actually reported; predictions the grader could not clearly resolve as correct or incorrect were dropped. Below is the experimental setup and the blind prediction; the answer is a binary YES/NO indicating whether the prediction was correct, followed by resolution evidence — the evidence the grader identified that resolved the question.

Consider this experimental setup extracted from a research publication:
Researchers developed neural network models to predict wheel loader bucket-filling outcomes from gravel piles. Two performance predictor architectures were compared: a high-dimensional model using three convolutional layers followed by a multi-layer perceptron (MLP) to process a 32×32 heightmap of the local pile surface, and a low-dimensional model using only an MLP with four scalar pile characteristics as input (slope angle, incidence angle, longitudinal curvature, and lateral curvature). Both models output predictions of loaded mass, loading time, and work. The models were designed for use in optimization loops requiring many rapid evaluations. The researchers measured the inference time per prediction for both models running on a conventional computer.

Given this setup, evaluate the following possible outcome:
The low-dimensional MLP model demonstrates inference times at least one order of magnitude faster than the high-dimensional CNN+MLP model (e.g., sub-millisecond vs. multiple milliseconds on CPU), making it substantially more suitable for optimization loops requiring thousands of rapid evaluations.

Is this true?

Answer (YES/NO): NO